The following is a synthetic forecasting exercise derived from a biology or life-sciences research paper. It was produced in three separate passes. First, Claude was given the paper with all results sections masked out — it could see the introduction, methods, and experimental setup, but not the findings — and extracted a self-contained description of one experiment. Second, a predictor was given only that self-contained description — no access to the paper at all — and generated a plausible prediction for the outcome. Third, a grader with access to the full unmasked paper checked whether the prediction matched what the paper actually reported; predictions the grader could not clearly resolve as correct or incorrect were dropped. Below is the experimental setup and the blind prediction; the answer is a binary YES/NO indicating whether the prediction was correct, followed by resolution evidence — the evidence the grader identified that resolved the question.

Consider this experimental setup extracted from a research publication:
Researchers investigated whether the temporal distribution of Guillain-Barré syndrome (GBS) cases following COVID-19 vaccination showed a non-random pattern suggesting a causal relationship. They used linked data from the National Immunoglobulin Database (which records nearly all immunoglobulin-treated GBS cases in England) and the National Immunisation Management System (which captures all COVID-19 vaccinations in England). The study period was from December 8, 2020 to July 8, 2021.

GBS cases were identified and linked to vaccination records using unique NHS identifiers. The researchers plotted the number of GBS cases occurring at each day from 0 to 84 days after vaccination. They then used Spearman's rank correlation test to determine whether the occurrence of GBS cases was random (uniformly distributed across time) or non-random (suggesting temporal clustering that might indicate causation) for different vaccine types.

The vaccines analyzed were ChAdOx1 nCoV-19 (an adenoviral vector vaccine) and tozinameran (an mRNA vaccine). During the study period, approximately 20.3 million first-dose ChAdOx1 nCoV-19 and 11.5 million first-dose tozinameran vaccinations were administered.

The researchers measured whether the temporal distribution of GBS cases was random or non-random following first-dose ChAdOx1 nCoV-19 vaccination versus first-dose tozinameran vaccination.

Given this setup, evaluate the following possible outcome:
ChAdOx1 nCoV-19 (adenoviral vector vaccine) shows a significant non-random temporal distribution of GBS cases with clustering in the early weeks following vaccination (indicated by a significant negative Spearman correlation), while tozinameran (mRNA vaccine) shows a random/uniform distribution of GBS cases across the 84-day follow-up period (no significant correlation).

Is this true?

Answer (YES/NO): YES